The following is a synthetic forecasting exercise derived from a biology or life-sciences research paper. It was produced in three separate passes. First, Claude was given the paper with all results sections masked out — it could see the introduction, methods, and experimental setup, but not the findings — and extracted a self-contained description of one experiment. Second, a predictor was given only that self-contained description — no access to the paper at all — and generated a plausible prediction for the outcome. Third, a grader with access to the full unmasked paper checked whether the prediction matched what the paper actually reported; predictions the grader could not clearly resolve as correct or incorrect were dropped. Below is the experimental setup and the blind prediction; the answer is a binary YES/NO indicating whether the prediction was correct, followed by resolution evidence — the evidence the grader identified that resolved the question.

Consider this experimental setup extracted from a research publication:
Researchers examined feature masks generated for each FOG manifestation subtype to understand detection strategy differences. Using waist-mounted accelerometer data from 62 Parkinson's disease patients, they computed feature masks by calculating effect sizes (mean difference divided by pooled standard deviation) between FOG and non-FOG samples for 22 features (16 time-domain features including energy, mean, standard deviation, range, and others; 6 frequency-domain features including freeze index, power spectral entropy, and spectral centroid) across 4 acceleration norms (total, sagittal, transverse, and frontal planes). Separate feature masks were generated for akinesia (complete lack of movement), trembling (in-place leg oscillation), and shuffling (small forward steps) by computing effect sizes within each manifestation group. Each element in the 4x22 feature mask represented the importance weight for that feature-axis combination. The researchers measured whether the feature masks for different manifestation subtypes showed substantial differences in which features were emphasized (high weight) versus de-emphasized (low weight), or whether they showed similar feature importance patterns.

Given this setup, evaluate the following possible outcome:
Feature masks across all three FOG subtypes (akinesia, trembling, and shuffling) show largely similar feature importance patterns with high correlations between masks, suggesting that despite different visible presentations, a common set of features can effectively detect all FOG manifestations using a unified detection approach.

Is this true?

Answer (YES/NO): NO